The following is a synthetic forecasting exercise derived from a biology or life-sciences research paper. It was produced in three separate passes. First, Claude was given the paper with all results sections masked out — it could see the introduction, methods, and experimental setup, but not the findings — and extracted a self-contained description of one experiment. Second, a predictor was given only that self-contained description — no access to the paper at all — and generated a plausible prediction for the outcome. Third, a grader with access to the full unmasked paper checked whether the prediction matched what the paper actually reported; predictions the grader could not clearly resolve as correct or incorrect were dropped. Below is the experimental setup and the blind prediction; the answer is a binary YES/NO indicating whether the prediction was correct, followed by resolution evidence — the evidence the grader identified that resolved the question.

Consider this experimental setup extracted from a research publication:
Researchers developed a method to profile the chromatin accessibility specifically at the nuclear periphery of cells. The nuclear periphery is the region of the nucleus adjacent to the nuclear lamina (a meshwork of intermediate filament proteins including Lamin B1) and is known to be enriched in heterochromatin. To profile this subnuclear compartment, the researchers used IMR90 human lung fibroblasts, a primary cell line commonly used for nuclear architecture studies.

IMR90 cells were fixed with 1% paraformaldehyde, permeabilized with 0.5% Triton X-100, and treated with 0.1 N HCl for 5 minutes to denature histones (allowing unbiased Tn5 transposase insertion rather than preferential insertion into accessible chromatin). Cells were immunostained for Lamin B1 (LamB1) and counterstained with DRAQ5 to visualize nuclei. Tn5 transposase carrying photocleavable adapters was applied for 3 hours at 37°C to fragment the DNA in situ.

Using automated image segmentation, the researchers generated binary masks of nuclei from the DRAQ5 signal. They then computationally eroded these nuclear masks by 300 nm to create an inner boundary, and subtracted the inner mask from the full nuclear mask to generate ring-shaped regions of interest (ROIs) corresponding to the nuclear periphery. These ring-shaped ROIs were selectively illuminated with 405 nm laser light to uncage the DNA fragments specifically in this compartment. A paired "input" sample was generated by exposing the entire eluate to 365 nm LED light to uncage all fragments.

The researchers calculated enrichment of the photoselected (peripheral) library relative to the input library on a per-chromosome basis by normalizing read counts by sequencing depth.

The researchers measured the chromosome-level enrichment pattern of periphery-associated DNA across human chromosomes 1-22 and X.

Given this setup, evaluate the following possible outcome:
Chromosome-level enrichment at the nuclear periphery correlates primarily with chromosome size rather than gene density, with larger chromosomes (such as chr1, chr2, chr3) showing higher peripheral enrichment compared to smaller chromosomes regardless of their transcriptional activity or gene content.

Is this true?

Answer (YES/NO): NO